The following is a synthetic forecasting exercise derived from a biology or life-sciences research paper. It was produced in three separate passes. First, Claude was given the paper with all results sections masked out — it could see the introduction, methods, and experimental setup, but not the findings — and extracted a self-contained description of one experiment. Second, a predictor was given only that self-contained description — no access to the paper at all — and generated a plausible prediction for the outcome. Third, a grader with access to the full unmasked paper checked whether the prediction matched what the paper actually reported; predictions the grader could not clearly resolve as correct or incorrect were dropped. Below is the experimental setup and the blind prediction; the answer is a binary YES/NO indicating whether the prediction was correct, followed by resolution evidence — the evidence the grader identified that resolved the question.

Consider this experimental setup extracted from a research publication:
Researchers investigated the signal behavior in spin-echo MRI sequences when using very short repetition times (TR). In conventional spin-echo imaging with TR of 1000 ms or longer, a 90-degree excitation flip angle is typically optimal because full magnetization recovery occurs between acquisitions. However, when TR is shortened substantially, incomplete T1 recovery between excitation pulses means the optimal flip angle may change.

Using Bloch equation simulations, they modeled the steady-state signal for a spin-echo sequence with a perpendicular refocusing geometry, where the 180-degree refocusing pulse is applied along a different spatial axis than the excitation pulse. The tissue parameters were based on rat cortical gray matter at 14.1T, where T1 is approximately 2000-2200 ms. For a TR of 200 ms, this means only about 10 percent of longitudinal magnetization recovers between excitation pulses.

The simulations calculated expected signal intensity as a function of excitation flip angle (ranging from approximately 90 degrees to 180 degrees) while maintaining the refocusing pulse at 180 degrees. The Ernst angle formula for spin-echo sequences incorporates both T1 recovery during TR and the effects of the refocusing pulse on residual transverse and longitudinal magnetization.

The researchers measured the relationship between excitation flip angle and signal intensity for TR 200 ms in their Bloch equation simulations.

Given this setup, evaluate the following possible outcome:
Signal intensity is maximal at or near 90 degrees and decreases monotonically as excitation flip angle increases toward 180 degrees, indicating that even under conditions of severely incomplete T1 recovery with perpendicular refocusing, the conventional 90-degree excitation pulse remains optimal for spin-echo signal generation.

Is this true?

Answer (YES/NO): NO